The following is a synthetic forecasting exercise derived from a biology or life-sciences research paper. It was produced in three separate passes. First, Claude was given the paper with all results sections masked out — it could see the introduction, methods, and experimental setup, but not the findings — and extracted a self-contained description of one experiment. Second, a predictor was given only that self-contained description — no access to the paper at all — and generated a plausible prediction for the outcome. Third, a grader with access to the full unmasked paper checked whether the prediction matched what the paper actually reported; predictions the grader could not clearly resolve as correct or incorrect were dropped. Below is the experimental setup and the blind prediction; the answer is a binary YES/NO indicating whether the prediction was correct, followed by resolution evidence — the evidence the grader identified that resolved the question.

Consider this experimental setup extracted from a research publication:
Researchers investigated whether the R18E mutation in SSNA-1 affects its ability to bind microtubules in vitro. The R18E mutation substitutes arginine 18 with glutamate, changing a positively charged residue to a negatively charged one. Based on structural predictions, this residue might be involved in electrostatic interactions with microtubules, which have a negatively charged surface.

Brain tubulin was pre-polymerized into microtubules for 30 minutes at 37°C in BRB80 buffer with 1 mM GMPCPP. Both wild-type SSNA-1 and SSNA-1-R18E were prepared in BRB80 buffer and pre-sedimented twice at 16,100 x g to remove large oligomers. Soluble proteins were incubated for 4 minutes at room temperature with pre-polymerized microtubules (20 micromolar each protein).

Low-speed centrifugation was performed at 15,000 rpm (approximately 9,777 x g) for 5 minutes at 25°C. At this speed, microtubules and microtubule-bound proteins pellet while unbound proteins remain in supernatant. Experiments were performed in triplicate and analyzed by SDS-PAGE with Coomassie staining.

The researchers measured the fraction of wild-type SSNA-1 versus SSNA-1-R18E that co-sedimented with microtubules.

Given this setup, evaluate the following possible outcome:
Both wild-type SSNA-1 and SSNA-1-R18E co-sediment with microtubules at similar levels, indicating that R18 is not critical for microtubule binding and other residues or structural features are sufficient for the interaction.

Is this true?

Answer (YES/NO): NO